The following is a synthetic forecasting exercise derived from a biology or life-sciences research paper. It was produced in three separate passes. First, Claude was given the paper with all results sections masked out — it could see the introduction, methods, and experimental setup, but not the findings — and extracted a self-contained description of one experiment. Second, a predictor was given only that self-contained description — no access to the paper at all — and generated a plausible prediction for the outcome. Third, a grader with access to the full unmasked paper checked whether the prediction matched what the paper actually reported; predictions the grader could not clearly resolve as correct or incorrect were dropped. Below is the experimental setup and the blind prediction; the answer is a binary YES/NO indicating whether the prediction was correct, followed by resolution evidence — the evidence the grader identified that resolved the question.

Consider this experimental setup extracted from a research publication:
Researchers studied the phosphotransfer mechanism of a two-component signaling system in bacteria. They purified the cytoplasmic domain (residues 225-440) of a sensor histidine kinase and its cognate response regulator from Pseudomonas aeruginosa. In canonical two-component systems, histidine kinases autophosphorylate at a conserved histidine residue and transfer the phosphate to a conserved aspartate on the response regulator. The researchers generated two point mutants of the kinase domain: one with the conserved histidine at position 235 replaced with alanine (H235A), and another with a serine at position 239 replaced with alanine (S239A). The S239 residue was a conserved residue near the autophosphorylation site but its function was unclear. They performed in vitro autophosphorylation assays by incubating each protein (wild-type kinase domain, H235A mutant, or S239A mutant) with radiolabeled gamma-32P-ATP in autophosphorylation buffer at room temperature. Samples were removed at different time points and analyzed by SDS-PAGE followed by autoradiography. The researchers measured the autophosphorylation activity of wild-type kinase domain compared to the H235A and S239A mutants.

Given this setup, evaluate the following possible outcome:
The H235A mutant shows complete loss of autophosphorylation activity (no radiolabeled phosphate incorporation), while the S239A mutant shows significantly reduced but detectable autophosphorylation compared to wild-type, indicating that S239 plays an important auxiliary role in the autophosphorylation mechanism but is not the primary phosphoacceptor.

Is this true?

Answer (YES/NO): NO